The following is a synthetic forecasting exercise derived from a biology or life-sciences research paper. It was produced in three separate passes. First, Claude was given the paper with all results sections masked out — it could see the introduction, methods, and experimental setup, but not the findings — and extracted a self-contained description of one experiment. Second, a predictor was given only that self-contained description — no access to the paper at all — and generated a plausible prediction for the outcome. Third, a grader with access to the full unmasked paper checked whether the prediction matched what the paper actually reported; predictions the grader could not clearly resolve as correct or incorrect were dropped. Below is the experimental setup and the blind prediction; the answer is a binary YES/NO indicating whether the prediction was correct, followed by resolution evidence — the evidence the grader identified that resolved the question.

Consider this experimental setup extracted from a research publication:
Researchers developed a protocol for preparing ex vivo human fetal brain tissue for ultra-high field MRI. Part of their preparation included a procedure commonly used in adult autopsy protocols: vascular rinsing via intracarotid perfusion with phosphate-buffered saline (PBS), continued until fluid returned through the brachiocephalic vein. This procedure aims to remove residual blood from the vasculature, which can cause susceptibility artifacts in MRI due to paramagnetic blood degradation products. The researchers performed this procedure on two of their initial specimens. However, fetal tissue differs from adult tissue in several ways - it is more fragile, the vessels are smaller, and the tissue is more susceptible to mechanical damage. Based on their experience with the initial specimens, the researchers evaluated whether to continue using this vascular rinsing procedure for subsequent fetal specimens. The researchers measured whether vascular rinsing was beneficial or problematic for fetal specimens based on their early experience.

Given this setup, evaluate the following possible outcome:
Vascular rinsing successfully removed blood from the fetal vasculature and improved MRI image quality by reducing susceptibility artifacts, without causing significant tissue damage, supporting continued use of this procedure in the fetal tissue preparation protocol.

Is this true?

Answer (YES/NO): NO